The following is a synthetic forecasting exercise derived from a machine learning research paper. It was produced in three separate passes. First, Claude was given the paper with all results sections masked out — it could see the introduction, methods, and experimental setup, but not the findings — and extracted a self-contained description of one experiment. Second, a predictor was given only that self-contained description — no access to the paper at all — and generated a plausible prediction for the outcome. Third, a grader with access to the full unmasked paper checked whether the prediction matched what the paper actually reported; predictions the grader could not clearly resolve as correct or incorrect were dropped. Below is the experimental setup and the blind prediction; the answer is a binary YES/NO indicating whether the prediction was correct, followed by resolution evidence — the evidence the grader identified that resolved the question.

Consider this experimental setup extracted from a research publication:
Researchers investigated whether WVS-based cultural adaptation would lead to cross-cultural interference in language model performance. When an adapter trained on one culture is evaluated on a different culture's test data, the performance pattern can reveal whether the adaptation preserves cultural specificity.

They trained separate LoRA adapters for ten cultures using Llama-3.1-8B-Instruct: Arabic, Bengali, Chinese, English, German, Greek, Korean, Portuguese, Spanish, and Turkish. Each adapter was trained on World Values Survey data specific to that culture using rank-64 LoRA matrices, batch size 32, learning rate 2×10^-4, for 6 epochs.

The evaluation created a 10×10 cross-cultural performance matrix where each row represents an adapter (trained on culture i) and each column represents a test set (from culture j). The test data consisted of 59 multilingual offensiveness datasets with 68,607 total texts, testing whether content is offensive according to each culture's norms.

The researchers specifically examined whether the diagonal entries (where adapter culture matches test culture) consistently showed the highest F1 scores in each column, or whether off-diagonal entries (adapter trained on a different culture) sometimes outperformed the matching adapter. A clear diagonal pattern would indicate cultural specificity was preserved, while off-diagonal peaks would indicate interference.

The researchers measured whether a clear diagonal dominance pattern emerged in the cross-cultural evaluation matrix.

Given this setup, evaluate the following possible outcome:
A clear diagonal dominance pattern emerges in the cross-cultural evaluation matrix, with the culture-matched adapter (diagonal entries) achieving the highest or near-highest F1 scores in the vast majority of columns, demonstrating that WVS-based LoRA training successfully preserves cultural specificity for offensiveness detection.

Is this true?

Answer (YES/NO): NO